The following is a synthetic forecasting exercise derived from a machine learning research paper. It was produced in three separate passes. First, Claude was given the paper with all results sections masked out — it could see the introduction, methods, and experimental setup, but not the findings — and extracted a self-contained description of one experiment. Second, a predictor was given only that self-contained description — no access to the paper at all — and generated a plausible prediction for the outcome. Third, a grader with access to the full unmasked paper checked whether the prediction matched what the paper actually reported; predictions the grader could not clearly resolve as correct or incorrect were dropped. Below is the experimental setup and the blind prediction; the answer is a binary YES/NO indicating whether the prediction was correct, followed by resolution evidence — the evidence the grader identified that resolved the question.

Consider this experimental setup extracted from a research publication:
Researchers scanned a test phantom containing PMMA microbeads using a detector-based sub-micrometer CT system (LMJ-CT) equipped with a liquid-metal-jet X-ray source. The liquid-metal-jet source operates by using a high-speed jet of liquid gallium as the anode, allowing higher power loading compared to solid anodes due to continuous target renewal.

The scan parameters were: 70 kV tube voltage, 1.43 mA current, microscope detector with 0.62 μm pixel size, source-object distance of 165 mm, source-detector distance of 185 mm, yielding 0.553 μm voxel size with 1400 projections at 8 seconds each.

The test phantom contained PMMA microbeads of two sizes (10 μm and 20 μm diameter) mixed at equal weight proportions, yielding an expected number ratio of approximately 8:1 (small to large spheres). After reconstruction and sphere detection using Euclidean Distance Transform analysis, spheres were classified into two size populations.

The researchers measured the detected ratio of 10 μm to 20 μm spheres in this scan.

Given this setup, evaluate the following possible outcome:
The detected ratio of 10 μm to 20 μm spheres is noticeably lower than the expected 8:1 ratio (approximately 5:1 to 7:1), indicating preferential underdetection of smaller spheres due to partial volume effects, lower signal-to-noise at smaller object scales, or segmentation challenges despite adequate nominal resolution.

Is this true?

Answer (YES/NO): NO